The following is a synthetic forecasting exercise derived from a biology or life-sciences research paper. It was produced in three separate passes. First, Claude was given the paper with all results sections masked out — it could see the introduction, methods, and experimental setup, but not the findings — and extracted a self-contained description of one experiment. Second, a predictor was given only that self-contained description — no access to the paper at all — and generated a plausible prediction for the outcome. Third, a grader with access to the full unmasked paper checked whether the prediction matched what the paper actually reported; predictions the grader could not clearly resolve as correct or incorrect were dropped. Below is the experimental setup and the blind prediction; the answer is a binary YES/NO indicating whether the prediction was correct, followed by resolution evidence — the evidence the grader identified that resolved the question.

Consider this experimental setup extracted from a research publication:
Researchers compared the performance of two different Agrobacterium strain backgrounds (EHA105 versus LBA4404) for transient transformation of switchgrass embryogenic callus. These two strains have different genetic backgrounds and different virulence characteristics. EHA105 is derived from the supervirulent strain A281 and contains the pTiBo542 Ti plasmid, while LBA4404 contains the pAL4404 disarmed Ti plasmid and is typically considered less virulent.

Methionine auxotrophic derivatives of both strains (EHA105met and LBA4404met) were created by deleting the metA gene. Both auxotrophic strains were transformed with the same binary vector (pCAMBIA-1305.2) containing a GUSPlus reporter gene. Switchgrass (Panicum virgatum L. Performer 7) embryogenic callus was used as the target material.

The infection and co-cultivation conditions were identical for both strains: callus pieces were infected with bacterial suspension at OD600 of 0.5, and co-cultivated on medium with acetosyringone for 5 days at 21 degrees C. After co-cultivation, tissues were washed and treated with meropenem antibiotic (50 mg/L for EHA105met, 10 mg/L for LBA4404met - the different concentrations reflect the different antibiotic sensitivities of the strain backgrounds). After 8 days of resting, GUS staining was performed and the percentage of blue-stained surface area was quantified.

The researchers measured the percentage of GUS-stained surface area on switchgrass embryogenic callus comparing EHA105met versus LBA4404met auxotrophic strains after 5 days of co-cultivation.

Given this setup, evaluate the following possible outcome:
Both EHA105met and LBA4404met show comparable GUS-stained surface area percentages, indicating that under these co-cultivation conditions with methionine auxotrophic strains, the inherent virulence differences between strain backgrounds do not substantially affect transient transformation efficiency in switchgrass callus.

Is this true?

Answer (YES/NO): NO